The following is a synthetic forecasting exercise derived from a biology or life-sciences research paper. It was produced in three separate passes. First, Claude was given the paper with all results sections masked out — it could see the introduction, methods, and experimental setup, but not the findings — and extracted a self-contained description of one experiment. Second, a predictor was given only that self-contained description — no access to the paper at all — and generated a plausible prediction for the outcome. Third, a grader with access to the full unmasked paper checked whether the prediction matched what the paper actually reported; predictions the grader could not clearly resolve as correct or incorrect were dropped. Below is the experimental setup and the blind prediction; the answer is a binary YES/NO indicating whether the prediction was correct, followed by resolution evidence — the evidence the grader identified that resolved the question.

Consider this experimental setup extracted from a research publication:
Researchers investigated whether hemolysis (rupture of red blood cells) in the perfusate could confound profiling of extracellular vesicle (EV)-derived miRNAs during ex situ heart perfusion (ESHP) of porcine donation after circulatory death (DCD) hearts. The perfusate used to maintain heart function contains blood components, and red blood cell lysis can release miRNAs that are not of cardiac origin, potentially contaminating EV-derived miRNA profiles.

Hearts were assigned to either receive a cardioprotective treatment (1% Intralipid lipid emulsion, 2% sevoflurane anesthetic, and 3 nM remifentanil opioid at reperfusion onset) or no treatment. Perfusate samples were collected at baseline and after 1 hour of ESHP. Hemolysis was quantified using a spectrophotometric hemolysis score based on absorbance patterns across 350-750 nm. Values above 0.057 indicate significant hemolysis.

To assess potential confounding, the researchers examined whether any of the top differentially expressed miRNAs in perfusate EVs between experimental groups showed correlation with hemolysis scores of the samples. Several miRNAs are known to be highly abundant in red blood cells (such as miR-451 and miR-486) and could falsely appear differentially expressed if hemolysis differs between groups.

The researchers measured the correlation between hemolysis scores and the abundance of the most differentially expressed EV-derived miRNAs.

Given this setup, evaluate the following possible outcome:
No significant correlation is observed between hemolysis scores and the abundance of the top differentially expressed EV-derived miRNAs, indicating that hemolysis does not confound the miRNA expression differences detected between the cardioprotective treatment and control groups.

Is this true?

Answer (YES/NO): NO